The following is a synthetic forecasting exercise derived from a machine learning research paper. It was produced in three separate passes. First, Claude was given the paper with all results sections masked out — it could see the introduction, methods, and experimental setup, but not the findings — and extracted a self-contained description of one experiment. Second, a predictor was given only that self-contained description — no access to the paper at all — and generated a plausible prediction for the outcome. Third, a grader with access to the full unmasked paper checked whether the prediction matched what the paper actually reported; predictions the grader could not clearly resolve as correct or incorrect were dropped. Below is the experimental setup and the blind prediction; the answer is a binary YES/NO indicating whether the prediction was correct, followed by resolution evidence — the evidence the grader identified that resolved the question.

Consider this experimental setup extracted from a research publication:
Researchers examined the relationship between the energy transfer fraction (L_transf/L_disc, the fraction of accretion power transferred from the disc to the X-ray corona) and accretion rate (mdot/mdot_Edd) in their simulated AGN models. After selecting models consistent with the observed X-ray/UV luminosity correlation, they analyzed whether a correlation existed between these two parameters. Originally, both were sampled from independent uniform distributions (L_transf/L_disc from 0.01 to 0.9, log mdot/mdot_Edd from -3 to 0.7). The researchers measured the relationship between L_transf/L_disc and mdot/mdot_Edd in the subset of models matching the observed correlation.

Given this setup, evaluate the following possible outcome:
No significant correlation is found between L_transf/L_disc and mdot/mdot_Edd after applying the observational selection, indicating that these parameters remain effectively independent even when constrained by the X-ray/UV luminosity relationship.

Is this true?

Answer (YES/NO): NO